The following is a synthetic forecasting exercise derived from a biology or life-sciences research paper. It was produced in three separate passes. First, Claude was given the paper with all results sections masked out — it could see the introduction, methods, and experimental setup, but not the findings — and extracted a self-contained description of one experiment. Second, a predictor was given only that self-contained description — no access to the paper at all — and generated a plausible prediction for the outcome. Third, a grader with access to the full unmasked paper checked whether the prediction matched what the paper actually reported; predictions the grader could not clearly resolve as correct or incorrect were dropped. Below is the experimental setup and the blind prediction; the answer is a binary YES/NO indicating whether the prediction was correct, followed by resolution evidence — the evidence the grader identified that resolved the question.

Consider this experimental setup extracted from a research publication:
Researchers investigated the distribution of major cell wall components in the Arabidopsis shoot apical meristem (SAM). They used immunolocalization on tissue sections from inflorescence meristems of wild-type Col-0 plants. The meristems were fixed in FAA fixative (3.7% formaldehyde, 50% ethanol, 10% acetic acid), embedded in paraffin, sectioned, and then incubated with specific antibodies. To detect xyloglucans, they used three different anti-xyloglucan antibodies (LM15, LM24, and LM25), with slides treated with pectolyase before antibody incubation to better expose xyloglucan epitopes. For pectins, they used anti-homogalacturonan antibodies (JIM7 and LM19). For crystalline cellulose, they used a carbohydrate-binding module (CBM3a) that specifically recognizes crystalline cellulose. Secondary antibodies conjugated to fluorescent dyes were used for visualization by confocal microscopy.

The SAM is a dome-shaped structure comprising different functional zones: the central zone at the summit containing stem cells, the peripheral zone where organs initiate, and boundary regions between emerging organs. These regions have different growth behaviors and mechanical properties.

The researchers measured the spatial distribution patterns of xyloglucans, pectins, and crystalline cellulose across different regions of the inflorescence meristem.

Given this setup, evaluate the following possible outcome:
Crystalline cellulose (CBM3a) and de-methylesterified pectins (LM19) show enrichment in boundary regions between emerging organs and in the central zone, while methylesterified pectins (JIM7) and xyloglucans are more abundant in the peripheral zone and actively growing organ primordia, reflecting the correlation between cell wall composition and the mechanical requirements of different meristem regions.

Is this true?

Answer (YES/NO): NO